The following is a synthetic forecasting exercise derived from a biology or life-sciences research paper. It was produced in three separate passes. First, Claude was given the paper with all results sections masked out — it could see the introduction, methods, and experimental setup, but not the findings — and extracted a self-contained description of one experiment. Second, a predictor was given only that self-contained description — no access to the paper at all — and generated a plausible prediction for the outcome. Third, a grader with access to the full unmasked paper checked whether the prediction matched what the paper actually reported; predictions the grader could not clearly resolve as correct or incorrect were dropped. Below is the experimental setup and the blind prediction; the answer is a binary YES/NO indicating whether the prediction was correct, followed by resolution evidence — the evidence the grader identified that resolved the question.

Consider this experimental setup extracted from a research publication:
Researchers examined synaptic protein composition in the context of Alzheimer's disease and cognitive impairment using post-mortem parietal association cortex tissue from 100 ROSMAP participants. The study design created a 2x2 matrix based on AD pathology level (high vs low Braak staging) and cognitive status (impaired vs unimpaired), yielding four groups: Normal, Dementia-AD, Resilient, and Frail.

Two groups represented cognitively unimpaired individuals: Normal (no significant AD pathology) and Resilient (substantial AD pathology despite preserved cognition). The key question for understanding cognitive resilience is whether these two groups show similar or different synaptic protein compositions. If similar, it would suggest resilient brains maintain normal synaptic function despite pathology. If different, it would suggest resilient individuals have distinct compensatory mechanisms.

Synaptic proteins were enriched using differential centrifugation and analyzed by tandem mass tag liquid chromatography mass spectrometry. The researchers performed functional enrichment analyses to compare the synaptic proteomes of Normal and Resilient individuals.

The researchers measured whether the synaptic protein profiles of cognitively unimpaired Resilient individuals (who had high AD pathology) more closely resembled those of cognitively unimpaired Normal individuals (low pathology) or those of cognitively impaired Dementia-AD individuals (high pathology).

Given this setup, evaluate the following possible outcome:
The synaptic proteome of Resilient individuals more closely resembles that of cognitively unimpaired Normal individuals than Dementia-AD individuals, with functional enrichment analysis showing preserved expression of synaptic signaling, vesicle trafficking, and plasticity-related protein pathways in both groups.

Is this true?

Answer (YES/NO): YES